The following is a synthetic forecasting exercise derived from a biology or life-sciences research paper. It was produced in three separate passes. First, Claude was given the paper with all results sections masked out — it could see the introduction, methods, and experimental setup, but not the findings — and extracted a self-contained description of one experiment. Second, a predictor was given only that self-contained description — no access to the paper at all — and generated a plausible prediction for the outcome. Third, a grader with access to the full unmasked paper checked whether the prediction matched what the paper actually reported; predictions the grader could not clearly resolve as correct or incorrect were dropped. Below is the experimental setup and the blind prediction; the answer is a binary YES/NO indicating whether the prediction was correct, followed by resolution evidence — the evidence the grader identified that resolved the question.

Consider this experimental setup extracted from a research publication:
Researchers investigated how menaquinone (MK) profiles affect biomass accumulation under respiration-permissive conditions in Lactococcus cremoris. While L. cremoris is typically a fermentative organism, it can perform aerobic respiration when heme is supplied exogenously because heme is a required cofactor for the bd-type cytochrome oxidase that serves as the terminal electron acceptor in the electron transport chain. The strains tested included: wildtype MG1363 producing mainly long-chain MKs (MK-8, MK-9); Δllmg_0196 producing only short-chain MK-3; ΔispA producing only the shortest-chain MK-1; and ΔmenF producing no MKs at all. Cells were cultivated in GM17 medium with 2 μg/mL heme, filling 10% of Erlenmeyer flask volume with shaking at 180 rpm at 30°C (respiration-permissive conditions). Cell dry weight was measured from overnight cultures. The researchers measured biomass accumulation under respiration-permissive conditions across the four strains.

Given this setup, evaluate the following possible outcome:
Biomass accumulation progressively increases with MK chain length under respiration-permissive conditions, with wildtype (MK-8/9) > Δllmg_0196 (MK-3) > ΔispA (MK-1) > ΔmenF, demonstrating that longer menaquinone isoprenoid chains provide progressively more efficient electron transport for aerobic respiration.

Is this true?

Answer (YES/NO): NO